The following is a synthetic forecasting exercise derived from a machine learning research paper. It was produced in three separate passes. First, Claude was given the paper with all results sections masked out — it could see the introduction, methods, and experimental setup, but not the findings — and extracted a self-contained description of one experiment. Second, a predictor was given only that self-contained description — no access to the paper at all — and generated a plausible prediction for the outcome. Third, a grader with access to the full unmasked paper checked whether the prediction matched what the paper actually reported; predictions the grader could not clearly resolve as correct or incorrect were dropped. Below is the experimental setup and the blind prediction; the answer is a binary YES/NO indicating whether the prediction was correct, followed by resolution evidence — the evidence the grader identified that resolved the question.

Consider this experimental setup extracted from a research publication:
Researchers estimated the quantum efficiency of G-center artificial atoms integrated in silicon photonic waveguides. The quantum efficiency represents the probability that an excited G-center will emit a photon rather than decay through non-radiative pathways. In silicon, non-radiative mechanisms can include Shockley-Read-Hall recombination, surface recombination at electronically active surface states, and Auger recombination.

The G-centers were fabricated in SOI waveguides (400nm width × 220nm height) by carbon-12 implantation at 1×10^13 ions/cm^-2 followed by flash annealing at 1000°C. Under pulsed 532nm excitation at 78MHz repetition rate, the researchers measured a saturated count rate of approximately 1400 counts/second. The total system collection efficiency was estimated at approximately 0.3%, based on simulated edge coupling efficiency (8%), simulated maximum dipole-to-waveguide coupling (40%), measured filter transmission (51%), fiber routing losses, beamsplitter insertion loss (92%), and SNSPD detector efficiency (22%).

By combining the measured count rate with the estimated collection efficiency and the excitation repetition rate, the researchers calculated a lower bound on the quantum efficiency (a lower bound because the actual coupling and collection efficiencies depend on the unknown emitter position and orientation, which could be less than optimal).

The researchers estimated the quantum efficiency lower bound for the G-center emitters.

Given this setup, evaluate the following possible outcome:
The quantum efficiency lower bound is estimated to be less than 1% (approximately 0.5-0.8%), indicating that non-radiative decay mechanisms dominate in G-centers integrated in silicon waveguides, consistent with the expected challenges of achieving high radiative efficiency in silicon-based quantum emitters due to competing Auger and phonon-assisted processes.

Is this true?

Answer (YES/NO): NO